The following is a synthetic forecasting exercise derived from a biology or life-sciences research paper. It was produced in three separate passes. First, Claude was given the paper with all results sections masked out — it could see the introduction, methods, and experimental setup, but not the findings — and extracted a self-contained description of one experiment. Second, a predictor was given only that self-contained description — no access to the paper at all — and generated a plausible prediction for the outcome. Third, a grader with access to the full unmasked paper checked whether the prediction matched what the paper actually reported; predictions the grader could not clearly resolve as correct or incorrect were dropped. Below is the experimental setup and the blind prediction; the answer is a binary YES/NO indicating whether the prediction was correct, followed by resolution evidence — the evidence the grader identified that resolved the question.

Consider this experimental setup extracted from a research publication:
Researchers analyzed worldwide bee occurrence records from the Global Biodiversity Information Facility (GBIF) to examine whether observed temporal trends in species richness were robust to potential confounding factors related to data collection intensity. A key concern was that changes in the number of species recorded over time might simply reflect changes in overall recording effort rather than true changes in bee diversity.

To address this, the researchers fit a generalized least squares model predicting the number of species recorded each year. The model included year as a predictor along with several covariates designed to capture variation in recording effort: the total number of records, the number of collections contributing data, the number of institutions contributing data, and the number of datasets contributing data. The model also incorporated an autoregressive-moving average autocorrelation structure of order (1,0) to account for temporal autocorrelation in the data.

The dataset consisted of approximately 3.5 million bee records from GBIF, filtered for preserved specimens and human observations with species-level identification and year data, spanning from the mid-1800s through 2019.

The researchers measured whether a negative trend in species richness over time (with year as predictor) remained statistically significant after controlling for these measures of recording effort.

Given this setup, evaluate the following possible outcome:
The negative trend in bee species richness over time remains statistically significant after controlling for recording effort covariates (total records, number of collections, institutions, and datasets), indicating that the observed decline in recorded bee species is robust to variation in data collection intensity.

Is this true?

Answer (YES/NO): YES